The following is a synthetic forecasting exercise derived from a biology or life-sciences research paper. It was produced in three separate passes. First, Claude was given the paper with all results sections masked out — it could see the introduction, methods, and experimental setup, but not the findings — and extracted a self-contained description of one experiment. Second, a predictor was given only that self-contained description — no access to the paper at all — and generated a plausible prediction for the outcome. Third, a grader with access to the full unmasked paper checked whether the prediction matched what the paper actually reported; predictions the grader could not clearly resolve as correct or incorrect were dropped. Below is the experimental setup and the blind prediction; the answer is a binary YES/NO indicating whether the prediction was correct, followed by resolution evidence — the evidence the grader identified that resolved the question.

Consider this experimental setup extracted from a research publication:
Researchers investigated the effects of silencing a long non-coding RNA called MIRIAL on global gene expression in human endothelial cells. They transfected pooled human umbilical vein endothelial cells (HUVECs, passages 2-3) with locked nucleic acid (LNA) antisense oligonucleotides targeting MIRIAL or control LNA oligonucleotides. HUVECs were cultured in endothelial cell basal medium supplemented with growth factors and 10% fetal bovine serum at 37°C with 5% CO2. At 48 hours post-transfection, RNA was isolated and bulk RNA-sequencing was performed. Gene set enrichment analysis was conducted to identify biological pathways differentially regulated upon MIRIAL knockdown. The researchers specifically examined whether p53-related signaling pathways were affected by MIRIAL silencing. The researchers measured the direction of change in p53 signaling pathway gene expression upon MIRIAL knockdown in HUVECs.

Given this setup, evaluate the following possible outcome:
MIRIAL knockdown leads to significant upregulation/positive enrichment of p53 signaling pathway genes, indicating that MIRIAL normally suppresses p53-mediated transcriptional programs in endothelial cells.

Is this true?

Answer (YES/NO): YES